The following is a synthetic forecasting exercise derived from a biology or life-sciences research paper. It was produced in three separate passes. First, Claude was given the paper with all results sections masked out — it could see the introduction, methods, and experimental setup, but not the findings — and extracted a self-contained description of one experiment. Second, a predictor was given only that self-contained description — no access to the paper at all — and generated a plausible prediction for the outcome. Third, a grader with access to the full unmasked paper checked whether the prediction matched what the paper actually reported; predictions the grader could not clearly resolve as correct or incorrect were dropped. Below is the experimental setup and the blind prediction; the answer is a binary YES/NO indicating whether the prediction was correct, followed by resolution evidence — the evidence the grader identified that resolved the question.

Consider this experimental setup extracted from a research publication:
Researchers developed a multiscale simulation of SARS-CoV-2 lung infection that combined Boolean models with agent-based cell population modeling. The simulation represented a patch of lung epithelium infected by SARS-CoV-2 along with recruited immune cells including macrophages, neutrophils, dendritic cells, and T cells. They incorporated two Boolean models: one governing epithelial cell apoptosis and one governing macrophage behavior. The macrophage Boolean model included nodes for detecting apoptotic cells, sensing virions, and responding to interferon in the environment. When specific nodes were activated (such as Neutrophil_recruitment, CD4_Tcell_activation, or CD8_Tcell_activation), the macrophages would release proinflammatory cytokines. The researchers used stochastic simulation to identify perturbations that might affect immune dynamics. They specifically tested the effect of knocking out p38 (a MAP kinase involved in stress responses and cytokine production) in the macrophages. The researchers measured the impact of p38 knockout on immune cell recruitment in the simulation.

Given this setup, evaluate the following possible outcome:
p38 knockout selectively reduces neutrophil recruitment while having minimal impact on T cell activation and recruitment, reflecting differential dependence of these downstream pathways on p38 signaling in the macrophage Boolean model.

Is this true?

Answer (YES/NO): NO